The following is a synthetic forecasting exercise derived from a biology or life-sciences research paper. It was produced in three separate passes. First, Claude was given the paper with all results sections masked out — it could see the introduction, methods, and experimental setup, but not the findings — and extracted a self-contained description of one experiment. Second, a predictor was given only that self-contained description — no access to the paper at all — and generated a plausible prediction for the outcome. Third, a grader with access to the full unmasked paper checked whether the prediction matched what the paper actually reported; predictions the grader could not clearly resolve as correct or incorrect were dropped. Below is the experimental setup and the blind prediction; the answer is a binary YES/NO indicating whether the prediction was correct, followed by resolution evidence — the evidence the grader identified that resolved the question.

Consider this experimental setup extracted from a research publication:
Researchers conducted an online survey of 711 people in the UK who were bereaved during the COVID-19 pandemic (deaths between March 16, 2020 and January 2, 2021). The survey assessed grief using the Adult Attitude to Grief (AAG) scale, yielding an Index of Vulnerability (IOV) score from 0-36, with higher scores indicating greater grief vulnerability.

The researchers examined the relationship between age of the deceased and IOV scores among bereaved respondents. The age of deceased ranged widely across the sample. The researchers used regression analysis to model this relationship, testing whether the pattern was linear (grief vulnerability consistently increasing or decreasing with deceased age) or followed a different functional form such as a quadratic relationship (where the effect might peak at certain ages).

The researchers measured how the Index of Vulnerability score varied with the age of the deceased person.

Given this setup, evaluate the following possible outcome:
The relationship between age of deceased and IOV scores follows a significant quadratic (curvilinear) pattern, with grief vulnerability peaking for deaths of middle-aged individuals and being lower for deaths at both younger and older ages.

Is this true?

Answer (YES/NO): NO